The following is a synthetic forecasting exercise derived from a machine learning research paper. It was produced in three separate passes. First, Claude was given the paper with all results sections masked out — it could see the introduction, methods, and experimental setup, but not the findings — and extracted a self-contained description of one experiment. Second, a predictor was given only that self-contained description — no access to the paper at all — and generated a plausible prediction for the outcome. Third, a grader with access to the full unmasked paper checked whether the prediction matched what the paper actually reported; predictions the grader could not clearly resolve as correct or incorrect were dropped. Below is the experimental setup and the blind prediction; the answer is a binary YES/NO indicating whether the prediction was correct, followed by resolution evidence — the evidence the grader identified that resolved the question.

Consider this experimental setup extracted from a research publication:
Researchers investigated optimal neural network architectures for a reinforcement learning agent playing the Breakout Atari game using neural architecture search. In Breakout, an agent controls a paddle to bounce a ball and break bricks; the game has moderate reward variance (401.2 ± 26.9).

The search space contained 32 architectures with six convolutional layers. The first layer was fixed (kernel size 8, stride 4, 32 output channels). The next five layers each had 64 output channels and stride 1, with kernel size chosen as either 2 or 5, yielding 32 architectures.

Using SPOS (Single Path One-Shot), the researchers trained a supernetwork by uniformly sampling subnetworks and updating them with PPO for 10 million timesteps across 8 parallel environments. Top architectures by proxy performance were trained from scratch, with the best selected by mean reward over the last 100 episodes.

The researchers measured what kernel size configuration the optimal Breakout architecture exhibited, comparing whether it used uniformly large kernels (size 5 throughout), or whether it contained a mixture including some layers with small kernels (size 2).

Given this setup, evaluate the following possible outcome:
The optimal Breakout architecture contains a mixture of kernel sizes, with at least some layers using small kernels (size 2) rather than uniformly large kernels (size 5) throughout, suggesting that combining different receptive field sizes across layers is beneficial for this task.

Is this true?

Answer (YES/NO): YES